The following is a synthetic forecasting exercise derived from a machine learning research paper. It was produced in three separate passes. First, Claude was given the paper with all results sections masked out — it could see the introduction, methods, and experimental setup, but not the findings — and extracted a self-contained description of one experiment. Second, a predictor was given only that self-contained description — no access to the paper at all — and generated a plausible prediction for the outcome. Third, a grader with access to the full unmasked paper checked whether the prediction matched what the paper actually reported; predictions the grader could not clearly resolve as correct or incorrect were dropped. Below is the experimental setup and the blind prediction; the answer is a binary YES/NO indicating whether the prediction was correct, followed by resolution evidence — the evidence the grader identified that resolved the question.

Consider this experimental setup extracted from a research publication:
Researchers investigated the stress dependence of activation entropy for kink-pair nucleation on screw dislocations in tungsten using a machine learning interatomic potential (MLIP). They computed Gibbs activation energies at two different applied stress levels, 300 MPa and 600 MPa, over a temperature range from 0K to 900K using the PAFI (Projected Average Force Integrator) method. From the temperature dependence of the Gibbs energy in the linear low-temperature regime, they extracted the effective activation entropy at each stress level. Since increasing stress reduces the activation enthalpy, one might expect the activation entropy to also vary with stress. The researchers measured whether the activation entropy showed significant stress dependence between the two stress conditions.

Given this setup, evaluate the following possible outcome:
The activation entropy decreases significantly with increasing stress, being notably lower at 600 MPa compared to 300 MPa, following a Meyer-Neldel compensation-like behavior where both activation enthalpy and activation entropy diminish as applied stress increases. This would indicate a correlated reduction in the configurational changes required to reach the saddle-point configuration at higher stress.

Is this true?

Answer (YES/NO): NO